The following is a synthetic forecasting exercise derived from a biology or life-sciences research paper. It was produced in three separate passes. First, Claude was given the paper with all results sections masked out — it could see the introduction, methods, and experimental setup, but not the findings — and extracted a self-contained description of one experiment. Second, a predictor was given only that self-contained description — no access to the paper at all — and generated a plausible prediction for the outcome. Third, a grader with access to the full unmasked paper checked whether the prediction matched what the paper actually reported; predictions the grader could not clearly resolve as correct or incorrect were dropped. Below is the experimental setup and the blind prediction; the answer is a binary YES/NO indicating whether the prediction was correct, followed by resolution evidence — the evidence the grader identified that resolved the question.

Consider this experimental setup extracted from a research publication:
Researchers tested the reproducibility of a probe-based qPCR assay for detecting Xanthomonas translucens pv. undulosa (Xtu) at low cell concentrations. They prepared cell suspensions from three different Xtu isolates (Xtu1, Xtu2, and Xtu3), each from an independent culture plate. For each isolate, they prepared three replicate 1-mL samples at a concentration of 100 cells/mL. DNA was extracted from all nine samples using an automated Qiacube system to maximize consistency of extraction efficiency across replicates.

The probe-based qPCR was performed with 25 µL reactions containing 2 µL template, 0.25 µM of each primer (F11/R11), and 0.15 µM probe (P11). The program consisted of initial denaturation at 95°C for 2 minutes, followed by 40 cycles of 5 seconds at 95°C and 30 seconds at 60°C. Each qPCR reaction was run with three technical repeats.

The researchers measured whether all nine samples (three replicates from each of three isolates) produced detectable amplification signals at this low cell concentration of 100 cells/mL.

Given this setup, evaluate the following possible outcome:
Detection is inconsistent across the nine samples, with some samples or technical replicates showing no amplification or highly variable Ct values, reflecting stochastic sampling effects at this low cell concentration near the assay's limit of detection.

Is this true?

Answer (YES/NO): YES